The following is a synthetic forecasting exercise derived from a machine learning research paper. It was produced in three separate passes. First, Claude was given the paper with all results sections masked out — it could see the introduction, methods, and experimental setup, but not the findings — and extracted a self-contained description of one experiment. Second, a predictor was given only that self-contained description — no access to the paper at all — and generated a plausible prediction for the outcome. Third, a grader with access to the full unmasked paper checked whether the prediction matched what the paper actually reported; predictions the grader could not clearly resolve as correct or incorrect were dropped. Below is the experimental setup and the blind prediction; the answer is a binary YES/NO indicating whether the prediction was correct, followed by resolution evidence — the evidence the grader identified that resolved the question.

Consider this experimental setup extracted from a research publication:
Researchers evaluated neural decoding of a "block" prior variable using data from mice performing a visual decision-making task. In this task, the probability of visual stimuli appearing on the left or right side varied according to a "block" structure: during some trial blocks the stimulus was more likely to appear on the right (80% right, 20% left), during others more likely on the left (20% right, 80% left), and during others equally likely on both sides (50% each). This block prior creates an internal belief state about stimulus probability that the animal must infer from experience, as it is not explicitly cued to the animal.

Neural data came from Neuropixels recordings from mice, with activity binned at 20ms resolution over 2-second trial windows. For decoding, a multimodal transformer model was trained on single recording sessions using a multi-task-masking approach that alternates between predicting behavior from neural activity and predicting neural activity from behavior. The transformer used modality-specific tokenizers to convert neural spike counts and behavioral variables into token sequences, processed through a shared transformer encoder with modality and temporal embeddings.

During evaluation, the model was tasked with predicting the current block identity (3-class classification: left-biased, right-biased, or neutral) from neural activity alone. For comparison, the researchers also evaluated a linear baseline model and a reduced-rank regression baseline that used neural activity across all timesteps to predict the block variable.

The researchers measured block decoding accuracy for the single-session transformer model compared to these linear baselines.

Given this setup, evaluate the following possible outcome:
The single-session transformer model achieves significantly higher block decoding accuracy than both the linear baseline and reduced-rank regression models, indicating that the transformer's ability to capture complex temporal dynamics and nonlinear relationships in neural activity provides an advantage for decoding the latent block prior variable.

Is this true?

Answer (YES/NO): NO